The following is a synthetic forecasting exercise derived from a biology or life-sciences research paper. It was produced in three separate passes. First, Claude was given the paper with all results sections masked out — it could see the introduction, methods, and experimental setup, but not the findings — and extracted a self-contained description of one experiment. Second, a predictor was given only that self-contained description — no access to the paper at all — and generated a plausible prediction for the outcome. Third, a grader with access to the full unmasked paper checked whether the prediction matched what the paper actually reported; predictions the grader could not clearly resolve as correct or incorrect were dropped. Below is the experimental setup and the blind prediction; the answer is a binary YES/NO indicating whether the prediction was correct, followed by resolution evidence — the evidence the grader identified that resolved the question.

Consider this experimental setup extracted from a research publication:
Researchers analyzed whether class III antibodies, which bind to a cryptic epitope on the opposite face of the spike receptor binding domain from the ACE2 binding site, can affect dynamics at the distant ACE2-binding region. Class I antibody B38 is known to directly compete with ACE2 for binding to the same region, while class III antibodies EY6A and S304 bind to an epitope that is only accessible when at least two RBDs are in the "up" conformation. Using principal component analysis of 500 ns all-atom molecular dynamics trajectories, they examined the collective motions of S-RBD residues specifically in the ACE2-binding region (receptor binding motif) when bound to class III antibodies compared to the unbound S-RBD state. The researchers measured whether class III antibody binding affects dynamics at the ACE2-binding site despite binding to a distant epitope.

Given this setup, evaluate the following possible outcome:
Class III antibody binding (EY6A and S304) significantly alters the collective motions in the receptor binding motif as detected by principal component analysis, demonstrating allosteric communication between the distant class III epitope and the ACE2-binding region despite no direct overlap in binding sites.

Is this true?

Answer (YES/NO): NO